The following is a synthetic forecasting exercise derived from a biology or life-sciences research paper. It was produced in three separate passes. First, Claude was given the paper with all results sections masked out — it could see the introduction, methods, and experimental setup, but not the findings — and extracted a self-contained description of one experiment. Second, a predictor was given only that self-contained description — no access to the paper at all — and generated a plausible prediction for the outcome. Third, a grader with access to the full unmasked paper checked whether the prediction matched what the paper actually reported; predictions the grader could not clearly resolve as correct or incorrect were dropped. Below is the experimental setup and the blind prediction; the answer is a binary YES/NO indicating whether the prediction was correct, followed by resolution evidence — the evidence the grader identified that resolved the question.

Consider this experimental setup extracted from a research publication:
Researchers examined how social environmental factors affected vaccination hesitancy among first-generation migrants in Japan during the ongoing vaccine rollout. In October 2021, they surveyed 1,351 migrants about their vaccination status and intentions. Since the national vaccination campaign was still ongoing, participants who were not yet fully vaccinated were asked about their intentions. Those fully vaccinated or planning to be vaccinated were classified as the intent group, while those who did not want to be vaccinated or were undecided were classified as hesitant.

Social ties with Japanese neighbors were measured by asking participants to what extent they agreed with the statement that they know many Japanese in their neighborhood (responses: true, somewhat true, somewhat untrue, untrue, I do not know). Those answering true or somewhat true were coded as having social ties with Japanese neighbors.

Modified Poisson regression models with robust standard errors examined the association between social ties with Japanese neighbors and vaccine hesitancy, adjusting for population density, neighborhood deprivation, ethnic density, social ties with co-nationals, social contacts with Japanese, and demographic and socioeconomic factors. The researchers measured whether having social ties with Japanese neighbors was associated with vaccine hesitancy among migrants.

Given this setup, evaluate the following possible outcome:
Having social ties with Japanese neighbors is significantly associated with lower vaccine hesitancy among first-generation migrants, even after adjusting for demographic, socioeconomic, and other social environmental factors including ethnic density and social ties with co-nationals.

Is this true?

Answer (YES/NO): NO